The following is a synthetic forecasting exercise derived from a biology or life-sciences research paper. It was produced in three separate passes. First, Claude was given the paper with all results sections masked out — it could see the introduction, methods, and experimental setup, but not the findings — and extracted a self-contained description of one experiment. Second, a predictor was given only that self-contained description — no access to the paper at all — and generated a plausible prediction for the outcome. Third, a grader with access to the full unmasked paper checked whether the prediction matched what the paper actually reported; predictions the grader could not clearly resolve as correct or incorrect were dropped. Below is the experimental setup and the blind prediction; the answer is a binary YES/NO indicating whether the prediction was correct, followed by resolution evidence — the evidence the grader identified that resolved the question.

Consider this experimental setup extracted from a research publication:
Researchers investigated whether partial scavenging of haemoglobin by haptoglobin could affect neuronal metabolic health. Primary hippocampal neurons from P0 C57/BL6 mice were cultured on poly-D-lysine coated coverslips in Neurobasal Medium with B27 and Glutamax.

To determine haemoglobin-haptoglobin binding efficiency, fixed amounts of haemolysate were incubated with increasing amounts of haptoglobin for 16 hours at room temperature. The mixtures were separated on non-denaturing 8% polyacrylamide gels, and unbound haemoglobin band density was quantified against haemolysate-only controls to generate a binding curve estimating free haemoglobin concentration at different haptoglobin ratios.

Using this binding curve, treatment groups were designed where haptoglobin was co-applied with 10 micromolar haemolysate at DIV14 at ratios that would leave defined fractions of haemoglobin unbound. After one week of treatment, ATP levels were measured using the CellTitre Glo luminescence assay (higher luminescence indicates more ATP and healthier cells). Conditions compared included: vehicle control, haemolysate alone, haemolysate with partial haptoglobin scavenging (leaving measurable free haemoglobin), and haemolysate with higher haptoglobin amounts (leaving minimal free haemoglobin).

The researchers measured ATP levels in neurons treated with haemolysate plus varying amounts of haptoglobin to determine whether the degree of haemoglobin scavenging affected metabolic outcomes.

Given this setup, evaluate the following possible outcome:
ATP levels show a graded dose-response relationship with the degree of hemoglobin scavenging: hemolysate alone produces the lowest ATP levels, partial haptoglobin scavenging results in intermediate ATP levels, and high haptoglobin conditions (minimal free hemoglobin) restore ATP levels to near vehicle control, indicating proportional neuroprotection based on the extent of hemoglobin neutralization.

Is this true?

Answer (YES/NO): NO